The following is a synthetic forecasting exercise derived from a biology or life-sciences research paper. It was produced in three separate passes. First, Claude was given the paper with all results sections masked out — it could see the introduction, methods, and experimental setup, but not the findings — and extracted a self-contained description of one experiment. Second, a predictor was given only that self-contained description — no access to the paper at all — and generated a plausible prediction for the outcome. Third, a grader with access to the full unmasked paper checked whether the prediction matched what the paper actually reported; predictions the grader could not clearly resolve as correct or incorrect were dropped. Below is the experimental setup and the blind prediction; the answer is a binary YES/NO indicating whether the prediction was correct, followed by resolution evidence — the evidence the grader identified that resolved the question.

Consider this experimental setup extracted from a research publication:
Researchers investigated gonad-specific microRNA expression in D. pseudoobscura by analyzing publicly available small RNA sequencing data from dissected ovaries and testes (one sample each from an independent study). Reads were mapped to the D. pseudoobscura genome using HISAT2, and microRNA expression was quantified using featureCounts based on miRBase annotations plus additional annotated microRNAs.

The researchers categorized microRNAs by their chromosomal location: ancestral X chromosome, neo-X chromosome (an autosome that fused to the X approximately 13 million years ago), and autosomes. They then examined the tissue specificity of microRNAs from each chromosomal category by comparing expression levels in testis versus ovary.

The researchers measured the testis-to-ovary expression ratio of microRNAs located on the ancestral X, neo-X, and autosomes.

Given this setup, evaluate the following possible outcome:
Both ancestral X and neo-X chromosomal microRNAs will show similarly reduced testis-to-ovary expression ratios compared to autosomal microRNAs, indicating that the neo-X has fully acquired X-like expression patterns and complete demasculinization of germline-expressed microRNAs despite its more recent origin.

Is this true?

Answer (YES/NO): NO